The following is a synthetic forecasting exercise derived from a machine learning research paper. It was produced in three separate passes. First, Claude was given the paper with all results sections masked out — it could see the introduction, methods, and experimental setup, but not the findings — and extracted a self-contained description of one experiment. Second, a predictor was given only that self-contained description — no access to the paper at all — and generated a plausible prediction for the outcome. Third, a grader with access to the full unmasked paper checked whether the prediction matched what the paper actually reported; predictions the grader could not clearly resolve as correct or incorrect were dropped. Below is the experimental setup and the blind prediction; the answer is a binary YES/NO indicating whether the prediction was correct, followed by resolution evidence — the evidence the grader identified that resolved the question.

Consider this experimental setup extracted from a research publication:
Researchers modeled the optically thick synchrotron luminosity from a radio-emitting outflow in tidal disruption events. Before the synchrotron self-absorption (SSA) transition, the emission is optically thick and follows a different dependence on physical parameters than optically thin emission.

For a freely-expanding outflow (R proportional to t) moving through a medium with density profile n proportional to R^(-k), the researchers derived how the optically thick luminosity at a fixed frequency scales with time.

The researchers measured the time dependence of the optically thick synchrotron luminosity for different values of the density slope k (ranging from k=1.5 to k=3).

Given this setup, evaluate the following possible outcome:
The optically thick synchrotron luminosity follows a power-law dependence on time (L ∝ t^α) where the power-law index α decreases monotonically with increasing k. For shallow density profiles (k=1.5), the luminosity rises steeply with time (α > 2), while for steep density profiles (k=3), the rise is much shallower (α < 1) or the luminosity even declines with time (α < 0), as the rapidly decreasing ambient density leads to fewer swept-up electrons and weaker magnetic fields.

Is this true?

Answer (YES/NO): NO